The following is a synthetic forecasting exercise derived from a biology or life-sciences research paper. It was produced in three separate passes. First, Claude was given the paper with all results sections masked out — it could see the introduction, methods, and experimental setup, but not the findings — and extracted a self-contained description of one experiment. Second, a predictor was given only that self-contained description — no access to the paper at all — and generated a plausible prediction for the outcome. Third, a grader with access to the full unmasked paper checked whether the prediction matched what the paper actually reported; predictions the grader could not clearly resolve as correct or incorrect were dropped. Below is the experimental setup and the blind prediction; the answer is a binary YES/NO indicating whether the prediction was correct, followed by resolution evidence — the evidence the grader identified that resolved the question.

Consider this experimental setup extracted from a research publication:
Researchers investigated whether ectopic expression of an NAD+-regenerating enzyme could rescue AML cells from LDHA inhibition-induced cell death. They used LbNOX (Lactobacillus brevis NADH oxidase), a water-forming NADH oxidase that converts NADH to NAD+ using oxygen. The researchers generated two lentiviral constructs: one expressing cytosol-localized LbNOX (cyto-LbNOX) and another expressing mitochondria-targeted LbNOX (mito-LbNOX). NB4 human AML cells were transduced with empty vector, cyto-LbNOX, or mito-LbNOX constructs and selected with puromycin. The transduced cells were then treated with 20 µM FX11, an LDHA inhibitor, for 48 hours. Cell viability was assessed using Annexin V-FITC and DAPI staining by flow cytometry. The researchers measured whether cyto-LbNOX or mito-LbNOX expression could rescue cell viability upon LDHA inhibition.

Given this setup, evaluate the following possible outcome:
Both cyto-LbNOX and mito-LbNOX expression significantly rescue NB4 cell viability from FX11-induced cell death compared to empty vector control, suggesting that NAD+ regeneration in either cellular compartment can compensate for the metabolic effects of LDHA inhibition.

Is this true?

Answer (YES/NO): YES